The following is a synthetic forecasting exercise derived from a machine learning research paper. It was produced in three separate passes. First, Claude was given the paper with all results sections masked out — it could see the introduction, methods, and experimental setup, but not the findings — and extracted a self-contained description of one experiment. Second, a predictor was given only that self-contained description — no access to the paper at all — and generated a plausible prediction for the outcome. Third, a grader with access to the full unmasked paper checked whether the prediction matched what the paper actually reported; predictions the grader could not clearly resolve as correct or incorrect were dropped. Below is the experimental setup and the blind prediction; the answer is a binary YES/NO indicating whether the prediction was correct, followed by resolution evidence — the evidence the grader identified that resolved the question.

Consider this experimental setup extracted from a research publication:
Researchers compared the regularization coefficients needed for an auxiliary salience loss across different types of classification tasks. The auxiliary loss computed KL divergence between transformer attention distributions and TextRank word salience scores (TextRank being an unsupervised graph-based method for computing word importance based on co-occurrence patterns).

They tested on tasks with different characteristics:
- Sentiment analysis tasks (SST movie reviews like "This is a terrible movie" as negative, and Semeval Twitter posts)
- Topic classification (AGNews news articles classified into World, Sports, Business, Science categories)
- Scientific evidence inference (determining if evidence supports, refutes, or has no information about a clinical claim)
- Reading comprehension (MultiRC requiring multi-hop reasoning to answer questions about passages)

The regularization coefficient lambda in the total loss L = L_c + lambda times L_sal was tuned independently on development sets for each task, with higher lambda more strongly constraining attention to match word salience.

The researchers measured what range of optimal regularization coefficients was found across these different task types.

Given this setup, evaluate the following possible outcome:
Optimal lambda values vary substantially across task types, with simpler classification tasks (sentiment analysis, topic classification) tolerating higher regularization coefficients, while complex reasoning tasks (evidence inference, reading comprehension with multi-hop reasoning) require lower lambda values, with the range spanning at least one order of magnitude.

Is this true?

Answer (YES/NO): NO